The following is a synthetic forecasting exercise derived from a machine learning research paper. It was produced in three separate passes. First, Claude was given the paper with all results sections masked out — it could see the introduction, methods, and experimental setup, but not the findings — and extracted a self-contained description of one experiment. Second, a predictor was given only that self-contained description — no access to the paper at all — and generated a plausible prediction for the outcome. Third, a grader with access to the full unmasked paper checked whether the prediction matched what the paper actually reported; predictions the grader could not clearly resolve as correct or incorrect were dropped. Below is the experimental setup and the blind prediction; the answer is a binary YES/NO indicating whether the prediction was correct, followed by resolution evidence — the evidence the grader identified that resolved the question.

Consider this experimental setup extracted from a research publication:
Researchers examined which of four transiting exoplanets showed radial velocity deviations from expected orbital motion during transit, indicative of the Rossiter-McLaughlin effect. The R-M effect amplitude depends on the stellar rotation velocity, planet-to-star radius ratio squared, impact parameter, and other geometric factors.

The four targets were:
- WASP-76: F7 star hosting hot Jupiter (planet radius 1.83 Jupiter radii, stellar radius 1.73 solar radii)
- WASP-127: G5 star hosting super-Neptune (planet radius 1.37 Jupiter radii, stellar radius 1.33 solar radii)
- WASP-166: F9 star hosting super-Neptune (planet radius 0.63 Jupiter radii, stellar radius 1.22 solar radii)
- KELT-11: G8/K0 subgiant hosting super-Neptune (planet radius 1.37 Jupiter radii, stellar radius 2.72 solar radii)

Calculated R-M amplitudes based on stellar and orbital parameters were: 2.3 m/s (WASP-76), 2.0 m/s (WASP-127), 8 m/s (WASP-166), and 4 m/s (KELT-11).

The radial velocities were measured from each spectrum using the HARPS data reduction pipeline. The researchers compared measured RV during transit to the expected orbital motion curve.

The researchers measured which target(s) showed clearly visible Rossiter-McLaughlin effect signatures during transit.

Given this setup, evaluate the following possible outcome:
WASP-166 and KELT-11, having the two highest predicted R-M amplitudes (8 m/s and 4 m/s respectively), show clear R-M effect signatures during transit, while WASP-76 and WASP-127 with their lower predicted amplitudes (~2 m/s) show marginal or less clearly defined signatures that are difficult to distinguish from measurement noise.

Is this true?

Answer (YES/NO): NO